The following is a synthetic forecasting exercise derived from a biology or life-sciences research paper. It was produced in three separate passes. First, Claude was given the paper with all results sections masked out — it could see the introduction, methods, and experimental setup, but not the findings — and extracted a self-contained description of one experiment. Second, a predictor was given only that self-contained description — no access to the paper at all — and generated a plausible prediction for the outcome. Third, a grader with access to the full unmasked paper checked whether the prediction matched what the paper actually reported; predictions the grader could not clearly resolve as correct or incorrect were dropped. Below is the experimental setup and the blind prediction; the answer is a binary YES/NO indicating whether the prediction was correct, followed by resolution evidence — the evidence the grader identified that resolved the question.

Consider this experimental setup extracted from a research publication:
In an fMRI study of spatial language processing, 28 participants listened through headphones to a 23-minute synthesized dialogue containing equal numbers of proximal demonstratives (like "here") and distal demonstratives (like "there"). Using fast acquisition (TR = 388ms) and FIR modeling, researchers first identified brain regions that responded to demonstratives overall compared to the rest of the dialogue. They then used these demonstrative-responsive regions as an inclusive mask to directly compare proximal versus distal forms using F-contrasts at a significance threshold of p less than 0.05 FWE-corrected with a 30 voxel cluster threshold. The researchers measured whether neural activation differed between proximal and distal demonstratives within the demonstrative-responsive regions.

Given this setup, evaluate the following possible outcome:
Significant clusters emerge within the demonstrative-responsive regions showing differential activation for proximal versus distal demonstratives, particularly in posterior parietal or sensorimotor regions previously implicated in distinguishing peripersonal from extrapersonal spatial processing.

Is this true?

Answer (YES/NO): NO